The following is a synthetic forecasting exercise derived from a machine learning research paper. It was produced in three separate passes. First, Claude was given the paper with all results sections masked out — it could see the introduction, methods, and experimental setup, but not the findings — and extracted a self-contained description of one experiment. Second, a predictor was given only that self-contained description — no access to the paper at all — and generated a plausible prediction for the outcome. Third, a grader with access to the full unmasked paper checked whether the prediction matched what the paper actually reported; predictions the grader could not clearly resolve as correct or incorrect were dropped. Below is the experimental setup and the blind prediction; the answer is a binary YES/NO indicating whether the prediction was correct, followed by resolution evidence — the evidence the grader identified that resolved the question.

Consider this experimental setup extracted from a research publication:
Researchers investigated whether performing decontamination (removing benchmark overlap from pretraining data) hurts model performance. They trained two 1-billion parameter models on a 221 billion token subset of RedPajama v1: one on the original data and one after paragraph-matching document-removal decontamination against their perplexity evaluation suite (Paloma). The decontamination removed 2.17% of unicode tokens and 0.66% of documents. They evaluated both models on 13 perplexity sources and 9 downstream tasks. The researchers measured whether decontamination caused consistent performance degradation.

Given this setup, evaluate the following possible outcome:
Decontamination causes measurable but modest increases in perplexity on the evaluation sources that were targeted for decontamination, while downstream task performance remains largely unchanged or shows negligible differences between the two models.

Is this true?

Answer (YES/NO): NO